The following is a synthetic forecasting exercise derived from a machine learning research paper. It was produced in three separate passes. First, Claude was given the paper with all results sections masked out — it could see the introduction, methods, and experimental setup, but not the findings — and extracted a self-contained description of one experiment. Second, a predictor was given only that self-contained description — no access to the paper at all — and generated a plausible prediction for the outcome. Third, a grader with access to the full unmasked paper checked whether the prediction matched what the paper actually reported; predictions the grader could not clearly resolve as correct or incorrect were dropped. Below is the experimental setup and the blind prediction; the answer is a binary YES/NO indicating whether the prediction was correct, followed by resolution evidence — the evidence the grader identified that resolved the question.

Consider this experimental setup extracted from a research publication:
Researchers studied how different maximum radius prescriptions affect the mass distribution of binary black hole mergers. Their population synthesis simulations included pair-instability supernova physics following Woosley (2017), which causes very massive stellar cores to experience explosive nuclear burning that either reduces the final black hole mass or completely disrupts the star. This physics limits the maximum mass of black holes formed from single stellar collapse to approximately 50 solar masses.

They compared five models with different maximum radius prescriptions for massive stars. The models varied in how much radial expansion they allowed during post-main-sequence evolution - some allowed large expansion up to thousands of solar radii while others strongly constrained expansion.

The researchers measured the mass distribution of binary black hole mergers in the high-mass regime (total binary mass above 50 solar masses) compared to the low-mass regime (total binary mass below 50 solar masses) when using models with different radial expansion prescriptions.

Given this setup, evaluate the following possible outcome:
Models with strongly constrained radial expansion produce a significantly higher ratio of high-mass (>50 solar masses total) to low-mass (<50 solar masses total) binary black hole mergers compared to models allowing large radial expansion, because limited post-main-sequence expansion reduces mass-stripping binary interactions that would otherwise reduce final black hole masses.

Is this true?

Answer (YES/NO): NO